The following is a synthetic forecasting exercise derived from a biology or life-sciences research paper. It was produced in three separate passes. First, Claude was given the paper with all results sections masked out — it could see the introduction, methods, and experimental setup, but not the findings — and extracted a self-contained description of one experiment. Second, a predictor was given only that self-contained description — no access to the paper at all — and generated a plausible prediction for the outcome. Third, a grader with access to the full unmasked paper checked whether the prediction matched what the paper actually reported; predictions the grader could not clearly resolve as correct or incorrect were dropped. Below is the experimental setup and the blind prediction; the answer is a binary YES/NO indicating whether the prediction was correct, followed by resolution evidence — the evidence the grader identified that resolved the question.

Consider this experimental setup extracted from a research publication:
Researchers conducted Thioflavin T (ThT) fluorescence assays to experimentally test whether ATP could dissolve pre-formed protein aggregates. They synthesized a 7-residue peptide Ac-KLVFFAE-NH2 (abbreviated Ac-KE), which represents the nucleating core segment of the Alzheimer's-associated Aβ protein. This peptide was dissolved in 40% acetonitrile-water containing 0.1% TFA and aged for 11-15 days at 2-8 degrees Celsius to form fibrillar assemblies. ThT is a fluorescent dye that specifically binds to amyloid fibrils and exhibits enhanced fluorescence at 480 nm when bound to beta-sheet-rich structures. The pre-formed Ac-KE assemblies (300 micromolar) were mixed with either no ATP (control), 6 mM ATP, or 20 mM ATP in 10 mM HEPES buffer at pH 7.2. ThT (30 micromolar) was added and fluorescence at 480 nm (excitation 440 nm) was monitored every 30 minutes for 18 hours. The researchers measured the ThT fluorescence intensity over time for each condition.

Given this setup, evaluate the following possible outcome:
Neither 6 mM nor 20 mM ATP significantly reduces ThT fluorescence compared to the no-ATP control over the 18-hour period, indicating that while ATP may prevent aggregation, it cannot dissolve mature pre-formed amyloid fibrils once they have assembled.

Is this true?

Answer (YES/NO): NO